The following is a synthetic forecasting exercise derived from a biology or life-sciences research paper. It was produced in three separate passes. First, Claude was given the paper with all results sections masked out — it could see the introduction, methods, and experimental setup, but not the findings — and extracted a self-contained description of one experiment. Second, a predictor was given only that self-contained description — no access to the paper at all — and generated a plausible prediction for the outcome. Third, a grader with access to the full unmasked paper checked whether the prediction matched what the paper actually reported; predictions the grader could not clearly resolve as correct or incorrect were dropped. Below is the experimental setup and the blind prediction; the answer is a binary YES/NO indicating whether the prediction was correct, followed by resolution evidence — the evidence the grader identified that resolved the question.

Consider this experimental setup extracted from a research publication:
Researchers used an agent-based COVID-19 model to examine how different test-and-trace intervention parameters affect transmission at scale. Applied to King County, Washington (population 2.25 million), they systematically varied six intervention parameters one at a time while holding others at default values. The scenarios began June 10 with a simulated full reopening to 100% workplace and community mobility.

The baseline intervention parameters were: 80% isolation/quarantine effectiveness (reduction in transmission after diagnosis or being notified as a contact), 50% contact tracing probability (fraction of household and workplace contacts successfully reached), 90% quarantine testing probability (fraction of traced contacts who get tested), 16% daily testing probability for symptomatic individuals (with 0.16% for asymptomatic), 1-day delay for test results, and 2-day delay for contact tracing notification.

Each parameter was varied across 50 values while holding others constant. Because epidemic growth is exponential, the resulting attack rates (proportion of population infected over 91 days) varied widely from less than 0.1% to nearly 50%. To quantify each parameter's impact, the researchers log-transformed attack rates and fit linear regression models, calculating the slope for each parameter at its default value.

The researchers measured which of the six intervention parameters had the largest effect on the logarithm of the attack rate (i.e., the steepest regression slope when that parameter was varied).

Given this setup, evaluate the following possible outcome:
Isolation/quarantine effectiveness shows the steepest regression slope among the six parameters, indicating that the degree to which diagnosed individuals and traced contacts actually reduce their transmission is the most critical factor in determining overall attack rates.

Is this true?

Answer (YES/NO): YES